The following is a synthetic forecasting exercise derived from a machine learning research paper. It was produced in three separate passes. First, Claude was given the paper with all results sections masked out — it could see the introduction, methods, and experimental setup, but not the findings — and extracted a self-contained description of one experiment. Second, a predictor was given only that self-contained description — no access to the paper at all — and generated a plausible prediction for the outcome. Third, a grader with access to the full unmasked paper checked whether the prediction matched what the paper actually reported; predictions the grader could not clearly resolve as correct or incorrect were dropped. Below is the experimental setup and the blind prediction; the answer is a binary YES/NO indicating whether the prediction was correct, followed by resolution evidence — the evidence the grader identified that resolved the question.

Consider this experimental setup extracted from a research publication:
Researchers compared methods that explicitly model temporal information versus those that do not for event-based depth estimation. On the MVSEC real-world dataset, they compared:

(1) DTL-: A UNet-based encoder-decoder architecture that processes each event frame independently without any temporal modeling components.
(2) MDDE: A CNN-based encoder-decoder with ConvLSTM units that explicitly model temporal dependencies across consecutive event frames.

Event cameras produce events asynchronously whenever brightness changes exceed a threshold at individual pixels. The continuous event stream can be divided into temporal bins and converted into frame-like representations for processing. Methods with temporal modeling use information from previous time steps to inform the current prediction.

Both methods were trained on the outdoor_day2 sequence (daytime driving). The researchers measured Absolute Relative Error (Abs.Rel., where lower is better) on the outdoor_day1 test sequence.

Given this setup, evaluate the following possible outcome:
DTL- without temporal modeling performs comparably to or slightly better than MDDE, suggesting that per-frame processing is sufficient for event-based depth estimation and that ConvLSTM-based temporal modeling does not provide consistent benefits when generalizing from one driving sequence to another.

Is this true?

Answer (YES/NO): YES